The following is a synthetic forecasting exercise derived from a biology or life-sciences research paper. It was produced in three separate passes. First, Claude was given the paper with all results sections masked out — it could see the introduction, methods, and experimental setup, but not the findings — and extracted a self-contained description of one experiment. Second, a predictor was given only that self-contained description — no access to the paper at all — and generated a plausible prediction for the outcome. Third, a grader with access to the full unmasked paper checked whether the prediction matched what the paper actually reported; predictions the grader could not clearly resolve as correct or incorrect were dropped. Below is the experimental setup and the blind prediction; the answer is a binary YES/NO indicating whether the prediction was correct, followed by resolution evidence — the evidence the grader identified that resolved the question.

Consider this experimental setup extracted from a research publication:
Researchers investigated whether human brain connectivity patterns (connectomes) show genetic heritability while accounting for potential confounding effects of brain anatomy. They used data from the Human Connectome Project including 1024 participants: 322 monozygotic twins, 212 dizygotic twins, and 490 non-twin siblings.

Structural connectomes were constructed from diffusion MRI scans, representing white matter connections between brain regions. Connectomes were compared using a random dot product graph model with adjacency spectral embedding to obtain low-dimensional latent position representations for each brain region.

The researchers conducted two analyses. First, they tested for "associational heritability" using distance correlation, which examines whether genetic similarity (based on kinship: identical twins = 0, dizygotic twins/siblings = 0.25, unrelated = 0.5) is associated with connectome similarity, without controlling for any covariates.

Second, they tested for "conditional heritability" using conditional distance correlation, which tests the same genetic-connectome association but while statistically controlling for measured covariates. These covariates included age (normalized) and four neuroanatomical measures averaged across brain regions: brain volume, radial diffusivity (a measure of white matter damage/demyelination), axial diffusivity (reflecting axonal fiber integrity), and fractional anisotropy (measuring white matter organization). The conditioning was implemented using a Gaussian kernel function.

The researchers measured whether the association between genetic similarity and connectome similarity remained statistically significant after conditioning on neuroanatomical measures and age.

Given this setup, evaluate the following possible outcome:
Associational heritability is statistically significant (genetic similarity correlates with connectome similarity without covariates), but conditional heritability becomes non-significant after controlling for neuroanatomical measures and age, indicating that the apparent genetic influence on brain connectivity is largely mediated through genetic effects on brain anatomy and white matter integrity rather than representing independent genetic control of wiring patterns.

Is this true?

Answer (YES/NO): NO